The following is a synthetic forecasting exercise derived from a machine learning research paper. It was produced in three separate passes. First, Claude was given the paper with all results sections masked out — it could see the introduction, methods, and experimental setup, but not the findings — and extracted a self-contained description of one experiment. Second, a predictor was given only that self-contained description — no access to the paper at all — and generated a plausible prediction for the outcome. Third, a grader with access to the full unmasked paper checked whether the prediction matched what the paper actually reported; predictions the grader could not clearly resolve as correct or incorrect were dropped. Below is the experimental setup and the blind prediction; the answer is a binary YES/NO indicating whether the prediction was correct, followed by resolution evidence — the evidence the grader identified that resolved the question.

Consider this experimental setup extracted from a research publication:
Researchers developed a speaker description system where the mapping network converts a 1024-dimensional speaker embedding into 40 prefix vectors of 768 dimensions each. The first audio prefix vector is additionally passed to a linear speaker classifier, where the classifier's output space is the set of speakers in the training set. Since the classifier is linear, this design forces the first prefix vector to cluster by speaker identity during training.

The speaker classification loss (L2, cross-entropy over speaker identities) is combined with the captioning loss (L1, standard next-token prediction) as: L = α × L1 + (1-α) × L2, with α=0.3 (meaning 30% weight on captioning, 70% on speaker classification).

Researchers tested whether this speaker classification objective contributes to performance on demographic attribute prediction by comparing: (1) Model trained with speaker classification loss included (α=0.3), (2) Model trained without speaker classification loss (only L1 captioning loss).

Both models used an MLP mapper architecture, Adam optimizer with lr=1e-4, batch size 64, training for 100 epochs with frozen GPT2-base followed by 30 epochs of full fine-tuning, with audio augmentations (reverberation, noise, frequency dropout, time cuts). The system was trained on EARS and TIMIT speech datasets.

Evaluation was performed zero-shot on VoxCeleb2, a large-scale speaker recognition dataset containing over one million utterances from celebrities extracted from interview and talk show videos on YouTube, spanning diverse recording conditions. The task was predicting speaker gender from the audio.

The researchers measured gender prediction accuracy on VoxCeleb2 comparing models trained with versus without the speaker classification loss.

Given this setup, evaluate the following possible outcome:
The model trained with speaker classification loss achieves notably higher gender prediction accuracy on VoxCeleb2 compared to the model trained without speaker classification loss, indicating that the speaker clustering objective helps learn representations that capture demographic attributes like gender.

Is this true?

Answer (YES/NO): YES